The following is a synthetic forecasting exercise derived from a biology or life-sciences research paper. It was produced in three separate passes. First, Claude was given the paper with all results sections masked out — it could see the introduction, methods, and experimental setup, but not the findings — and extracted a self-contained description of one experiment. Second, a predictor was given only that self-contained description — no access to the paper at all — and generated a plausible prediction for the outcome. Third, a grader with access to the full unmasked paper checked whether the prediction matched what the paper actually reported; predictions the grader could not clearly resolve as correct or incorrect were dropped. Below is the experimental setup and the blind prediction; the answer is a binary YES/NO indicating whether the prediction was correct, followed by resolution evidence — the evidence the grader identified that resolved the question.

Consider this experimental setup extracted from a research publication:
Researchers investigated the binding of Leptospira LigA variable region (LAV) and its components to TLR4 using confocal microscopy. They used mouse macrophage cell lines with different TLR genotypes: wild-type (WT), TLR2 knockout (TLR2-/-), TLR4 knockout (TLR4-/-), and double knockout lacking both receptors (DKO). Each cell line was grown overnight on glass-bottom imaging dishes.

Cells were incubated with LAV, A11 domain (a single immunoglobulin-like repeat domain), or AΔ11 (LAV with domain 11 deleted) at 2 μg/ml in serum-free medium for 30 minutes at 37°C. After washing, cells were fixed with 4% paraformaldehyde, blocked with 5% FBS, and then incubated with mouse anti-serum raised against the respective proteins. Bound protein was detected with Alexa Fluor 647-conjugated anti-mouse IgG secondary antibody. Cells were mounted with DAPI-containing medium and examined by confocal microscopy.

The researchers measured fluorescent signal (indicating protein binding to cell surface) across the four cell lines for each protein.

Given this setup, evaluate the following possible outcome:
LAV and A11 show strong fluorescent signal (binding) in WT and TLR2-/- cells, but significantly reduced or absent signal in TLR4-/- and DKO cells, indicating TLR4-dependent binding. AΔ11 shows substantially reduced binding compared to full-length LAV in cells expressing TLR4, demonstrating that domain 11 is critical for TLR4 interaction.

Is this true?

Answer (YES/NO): YES